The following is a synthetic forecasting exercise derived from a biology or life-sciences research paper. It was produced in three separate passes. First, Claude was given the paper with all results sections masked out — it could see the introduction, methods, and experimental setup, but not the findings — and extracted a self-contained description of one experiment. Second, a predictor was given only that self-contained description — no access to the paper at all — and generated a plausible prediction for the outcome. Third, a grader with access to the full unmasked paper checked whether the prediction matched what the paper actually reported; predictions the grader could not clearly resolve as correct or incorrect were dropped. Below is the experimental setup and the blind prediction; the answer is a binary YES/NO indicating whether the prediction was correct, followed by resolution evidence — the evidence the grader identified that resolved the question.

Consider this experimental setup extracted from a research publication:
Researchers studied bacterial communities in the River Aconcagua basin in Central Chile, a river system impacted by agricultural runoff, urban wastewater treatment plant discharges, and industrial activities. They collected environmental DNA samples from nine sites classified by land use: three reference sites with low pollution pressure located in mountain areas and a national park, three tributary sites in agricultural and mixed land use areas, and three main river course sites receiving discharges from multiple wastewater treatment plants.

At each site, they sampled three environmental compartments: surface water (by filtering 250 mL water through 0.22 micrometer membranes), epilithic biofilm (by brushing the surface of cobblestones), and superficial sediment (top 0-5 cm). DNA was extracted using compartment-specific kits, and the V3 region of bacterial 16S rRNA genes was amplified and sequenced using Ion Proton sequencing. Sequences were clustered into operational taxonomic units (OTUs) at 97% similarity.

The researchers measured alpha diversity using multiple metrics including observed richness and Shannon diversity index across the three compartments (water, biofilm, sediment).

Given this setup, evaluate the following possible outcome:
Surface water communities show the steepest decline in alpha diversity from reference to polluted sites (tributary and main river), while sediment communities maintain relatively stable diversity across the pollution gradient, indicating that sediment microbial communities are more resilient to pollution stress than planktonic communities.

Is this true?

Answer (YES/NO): NO